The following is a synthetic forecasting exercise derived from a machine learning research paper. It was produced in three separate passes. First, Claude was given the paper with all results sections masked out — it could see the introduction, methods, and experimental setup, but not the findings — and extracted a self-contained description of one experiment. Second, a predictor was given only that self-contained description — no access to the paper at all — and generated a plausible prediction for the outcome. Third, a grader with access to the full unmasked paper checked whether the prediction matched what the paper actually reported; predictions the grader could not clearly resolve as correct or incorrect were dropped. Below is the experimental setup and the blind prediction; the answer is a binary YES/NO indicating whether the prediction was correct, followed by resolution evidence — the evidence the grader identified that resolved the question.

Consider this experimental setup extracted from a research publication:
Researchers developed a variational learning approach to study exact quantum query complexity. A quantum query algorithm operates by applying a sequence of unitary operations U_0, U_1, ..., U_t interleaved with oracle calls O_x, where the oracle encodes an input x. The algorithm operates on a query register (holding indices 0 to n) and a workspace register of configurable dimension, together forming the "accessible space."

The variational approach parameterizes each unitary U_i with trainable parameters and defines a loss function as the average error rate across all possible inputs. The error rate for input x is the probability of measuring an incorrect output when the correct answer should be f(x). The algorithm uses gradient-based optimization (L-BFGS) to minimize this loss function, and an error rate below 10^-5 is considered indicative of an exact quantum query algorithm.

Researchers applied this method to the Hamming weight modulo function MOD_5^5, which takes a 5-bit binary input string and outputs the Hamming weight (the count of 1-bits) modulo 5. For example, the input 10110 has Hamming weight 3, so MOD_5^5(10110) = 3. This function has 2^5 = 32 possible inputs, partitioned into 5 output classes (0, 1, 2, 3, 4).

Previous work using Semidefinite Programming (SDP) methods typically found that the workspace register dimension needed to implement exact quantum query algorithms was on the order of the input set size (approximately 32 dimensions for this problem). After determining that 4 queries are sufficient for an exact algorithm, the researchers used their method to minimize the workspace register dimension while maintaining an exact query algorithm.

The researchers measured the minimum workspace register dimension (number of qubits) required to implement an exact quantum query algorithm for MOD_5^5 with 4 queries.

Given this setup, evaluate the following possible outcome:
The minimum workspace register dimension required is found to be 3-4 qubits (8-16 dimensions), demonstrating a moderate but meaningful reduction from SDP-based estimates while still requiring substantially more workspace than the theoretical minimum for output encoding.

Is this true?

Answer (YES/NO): NO